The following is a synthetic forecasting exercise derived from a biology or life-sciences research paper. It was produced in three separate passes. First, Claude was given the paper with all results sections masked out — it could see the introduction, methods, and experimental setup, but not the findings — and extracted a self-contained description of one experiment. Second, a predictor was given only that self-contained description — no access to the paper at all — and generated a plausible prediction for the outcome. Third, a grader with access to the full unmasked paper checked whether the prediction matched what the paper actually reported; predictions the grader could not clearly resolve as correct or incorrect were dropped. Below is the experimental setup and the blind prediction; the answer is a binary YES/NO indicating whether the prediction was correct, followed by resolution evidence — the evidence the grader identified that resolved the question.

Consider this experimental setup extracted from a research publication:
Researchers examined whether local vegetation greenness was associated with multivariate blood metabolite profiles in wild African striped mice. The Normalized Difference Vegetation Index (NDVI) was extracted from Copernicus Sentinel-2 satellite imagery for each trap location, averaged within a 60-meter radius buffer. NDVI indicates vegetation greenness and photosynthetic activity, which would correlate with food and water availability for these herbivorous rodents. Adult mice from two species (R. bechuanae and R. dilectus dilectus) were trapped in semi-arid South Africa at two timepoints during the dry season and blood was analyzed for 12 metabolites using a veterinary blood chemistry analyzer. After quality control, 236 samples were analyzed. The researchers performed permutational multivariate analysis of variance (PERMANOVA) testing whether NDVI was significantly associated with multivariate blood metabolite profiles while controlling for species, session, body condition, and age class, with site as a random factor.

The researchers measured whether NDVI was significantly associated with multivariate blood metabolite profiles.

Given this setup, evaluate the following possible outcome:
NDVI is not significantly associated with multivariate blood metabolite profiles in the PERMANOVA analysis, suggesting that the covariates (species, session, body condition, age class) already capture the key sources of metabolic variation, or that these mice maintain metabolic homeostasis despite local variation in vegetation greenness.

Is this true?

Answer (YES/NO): YES